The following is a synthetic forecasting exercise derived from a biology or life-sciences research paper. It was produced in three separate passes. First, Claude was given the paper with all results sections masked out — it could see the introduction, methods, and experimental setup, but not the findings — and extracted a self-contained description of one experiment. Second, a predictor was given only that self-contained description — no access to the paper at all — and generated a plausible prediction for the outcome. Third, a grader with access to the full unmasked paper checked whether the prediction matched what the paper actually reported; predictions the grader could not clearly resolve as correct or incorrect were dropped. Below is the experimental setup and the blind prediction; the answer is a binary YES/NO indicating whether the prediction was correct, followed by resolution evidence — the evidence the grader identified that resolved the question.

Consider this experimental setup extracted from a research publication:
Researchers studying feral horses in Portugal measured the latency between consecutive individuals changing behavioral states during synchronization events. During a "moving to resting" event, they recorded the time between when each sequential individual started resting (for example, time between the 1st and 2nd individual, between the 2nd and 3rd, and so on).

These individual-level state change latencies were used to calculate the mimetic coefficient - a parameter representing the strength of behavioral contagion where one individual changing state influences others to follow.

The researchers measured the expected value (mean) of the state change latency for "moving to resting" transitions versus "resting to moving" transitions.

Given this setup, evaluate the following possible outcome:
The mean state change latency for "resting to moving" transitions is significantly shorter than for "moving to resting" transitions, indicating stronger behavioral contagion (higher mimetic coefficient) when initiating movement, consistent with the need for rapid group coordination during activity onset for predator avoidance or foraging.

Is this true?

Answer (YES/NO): NO